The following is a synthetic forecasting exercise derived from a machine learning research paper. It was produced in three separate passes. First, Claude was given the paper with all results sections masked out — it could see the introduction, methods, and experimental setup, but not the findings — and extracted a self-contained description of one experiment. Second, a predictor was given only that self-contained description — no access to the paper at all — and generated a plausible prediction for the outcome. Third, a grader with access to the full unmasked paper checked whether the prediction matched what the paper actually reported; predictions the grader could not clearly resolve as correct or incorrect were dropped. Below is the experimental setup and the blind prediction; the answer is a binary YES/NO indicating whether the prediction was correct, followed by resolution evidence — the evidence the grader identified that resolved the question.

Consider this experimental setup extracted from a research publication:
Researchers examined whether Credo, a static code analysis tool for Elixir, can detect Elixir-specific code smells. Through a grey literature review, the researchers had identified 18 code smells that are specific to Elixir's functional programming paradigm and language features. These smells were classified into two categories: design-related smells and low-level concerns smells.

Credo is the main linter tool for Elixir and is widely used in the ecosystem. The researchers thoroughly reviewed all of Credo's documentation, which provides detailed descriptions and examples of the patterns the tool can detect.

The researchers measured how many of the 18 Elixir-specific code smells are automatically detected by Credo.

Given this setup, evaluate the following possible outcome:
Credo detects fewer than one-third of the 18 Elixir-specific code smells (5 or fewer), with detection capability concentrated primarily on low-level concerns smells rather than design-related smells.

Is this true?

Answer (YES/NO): YES